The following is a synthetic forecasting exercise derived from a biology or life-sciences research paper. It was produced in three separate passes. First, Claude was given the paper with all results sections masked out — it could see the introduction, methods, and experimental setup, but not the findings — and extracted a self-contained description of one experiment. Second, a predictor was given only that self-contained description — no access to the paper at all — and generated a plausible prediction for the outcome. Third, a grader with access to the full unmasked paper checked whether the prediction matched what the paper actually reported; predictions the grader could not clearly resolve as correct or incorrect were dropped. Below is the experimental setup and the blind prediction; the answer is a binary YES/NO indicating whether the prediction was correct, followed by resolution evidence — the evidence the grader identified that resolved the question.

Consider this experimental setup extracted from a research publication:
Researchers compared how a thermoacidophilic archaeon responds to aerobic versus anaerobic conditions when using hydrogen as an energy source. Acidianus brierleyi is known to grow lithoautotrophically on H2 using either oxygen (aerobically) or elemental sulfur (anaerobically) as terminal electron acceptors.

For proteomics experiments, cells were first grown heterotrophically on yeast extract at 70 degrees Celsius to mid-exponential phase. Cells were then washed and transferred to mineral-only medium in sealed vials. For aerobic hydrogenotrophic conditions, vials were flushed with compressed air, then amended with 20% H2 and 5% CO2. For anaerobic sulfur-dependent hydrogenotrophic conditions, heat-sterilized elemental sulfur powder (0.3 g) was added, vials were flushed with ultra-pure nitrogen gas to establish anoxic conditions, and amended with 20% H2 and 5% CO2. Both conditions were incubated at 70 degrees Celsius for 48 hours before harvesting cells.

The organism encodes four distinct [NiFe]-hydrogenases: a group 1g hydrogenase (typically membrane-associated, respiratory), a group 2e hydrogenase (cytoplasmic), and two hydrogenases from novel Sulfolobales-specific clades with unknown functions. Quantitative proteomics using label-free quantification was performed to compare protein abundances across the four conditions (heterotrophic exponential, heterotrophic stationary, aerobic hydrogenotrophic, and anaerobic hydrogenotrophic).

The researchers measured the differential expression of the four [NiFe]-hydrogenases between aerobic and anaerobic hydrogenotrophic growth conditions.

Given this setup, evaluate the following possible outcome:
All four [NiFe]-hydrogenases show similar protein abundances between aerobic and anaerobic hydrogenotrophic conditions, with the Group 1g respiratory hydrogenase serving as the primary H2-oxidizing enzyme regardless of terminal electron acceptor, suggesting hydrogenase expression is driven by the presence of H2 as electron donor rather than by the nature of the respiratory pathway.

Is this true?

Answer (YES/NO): NO